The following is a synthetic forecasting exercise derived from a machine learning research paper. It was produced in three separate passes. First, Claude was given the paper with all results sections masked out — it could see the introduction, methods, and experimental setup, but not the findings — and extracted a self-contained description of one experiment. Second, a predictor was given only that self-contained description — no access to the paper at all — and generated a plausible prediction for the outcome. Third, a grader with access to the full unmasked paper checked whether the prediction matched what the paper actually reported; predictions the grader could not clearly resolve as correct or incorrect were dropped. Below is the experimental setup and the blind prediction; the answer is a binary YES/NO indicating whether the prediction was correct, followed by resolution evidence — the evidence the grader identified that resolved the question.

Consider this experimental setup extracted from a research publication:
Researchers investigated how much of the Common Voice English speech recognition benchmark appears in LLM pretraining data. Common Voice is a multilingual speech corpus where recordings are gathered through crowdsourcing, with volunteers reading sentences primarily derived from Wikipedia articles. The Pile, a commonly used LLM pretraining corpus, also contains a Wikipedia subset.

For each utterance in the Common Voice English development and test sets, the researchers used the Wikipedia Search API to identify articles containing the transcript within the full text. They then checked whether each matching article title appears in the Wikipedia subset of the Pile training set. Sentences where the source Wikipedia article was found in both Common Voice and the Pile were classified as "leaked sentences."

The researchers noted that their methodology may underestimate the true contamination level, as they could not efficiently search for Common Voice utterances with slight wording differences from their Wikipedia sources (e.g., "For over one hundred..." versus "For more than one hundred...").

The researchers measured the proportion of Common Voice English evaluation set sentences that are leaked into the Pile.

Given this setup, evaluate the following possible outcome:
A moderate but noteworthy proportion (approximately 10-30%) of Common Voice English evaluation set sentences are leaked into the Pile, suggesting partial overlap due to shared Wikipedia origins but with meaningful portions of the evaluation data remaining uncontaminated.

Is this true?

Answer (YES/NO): NO